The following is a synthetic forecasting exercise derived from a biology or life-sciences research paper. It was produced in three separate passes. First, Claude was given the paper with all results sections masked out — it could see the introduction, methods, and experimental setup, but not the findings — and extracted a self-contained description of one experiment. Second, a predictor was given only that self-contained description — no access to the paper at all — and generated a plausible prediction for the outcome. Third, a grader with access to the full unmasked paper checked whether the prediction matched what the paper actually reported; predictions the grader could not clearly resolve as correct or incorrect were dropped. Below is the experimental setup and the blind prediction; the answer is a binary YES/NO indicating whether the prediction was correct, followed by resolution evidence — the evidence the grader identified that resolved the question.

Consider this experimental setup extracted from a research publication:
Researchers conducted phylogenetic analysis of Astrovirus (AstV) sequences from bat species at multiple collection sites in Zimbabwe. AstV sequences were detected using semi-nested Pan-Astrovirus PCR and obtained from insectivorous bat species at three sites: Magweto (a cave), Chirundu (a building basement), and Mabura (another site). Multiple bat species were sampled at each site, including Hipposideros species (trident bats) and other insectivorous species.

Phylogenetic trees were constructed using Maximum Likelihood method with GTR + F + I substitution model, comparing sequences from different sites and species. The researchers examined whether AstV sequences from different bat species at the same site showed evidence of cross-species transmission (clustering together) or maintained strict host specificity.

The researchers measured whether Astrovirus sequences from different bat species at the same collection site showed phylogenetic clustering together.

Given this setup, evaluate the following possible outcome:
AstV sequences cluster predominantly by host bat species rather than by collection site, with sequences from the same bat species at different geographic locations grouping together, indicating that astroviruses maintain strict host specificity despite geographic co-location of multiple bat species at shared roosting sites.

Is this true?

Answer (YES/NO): NO